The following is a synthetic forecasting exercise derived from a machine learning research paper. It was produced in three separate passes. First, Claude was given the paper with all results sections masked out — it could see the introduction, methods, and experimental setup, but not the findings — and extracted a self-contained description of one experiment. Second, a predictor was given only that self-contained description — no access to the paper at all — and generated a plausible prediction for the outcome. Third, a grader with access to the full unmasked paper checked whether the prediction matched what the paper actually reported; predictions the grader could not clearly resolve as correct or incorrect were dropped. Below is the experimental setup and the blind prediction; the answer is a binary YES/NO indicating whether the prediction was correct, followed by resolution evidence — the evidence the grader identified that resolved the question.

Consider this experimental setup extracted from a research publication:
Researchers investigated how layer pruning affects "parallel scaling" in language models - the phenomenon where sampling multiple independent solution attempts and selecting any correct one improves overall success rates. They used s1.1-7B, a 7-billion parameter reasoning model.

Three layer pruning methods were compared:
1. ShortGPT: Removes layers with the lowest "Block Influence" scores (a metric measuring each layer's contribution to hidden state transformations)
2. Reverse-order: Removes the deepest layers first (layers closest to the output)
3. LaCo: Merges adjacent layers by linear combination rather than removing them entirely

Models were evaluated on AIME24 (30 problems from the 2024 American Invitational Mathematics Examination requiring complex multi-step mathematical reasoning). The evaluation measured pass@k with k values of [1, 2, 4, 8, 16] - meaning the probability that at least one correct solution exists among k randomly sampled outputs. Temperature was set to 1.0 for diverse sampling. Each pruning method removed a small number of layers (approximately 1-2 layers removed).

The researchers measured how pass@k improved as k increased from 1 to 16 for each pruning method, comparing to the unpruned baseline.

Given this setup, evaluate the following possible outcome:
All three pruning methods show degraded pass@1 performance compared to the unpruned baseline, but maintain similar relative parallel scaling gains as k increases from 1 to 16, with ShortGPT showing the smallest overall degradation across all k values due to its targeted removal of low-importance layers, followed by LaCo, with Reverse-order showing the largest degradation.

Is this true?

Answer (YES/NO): NO